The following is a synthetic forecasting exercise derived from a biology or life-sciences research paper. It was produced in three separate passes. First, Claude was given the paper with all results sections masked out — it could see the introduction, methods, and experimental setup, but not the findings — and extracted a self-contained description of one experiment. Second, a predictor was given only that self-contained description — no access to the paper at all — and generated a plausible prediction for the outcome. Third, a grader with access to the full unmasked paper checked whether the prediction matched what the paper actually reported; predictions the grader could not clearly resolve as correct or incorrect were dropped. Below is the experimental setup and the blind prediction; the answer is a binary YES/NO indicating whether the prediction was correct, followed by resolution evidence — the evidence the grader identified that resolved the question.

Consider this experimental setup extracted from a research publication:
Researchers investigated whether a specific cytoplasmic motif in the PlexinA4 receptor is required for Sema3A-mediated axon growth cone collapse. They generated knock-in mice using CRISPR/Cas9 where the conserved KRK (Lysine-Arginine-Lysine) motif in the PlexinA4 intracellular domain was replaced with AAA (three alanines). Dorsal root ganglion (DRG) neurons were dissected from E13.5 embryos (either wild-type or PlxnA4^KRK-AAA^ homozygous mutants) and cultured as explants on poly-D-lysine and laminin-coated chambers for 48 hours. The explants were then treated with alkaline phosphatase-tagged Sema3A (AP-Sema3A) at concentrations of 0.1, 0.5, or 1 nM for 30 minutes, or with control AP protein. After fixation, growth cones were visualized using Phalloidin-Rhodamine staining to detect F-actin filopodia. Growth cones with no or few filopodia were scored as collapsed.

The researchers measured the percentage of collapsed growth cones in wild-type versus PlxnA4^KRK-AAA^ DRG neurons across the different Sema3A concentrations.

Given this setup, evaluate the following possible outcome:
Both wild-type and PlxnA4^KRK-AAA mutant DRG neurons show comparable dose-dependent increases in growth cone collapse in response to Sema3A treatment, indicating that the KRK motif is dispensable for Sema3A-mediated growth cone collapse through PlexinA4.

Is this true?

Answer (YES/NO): YES